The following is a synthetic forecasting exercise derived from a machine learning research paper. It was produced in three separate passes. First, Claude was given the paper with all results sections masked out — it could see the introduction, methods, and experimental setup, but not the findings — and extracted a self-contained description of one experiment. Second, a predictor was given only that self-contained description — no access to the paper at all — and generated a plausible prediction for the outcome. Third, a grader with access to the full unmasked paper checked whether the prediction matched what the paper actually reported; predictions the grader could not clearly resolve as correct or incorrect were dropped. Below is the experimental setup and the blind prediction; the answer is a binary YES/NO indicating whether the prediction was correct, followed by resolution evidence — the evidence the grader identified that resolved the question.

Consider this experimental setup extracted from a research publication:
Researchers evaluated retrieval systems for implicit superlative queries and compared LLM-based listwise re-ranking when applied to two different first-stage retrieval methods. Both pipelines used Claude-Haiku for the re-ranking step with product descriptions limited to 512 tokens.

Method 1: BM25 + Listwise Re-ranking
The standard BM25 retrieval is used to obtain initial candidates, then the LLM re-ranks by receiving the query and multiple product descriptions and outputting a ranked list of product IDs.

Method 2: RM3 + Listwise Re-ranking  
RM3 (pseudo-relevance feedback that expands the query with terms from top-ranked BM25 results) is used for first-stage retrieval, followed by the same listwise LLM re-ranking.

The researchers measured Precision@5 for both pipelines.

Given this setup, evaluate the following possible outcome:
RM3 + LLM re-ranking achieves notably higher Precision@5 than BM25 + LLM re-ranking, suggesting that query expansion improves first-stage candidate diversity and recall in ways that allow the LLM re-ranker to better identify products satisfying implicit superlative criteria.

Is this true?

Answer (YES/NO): NO